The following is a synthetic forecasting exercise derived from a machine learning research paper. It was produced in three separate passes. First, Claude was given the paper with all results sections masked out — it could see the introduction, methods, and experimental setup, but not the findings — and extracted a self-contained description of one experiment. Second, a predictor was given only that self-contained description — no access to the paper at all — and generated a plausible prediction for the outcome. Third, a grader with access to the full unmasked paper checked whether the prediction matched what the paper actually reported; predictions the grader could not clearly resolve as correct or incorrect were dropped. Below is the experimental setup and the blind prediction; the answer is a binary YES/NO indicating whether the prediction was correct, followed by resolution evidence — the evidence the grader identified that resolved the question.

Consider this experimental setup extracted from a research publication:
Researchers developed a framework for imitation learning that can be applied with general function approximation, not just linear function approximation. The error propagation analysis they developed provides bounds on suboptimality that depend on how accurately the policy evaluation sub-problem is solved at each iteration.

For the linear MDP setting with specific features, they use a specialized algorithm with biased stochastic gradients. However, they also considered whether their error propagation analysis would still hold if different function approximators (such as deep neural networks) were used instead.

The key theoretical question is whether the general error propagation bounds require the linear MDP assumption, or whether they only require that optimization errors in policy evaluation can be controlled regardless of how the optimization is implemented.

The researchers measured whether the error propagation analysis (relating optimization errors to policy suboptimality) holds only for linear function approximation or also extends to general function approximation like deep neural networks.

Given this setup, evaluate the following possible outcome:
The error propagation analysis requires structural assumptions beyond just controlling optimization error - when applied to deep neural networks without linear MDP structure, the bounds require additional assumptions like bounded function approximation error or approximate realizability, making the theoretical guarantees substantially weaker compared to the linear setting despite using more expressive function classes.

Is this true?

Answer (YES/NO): NO